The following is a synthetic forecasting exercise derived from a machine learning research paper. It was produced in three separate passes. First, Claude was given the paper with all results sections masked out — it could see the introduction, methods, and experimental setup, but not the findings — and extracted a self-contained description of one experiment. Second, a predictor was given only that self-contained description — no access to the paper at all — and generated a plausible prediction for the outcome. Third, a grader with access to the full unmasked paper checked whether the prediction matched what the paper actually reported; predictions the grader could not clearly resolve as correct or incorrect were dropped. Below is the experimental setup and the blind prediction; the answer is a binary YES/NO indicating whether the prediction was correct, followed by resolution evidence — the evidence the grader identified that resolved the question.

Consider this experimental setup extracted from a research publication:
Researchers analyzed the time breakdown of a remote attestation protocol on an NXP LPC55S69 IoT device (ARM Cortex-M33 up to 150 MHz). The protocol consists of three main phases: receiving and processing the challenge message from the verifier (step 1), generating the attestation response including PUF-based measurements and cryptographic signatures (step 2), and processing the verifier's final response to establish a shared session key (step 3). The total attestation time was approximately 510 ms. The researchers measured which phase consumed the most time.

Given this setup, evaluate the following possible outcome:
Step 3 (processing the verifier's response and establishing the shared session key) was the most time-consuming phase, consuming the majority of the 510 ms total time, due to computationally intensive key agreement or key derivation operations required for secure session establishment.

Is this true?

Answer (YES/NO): NO